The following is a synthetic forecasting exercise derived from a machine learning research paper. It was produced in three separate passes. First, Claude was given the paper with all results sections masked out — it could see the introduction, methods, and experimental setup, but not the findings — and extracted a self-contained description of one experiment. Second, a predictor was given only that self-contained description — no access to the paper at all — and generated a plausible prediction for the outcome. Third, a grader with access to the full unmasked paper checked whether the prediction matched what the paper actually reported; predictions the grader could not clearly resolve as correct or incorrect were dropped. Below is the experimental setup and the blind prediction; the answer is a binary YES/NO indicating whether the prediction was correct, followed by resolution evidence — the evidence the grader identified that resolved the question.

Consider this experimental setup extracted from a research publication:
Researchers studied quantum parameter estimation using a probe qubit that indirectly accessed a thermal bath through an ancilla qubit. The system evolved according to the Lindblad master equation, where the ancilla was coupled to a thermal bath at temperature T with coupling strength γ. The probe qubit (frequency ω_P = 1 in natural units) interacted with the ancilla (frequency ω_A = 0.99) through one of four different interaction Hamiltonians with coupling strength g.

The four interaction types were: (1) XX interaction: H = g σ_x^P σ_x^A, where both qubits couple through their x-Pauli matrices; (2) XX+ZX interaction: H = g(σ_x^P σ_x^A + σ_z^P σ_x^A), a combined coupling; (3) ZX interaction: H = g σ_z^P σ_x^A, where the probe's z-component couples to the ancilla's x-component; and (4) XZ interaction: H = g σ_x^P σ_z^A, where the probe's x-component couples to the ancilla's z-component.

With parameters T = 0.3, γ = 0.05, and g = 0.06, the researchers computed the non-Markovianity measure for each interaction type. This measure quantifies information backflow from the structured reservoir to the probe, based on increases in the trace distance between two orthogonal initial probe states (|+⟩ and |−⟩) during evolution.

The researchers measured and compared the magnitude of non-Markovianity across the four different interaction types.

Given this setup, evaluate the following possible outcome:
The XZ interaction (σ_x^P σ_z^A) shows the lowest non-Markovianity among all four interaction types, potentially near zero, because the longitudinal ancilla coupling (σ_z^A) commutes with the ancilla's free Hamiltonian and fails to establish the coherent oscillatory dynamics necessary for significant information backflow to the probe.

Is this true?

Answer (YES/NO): NO